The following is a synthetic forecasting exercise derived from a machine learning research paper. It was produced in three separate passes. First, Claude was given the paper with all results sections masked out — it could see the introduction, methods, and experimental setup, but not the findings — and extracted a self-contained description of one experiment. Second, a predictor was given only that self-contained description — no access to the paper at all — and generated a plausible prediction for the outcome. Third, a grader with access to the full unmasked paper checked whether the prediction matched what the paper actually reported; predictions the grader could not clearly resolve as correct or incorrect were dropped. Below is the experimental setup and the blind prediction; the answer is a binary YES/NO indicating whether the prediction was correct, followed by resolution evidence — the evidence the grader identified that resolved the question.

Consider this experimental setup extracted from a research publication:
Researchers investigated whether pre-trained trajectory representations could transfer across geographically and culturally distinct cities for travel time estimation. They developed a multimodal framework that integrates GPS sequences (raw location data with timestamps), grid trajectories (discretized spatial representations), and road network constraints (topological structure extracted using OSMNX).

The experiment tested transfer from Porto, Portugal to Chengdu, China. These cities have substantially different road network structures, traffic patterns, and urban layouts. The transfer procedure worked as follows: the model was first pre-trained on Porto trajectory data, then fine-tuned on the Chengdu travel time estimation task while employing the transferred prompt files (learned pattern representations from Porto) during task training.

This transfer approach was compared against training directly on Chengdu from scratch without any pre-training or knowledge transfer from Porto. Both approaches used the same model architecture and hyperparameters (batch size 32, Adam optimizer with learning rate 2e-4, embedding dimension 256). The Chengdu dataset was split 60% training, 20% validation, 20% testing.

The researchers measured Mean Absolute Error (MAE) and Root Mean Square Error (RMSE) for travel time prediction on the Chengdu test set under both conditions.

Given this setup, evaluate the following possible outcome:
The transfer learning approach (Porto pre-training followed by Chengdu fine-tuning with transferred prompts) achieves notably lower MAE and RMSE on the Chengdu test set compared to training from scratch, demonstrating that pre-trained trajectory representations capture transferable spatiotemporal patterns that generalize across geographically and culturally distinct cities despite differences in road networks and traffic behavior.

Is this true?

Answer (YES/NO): NO